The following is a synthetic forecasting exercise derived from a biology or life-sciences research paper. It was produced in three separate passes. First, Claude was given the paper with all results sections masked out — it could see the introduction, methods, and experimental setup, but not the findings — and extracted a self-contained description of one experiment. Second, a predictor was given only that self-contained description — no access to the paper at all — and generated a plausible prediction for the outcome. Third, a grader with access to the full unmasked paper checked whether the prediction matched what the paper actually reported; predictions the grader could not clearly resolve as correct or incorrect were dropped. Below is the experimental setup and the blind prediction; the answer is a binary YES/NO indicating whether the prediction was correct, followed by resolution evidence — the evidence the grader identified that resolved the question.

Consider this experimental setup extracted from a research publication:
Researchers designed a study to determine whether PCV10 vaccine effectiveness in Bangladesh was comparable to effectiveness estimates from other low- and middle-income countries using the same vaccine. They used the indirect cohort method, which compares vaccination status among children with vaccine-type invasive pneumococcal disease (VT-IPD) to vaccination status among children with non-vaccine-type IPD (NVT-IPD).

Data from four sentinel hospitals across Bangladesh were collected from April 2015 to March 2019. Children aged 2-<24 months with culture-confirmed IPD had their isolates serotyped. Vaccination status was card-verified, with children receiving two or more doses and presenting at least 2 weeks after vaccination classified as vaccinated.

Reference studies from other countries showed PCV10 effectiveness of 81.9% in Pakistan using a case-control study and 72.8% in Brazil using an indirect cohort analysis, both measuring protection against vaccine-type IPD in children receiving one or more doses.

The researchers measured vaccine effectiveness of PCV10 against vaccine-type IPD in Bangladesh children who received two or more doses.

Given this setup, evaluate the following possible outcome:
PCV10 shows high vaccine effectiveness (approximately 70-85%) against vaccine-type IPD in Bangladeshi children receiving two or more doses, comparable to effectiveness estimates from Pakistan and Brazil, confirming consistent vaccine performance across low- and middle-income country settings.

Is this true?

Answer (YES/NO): NO